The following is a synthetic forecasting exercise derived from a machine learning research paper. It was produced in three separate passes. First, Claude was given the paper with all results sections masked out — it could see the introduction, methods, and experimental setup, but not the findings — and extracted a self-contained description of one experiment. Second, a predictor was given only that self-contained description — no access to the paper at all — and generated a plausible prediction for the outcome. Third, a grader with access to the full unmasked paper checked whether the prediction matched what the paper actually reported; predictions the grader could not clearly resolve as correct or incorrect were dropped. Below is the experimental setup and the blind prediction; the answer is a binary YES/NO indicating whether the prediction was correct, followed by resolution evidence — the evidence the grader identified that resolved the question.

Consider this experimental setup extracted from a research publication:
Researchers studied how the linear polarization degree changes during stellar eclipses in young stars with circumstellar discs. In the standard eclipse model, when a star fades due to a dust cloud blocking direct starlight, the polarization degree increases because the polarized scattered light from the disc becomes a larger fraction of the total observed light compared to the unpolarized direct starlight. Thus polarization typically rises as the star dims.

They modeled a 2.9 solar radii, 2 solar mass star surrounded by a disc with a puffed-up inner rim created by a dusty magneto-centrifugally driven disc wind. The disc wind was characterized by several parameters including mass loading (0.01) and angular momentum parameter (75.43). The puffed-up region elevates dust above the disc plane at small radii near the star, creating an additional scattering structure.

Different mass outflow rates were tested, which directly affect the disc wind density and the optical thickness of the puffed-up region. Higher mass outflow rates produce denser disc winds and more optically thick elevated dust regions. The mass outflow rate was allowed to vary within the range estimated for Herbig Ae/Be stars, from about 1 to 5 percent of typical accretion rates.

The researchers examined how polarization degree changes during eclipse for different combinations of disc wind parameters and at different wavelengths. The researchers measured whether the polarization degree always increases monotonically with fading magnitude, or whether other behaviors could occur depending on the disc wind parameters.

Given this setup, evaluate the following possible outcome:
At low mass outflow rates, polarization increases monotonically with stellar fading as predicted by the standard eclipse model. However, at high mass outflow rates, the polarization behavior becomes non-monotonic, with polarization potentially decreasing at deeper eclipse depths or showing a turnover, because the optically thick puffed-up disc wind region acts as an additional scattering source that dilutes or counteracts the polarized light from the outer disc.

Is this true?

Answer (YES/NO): YES